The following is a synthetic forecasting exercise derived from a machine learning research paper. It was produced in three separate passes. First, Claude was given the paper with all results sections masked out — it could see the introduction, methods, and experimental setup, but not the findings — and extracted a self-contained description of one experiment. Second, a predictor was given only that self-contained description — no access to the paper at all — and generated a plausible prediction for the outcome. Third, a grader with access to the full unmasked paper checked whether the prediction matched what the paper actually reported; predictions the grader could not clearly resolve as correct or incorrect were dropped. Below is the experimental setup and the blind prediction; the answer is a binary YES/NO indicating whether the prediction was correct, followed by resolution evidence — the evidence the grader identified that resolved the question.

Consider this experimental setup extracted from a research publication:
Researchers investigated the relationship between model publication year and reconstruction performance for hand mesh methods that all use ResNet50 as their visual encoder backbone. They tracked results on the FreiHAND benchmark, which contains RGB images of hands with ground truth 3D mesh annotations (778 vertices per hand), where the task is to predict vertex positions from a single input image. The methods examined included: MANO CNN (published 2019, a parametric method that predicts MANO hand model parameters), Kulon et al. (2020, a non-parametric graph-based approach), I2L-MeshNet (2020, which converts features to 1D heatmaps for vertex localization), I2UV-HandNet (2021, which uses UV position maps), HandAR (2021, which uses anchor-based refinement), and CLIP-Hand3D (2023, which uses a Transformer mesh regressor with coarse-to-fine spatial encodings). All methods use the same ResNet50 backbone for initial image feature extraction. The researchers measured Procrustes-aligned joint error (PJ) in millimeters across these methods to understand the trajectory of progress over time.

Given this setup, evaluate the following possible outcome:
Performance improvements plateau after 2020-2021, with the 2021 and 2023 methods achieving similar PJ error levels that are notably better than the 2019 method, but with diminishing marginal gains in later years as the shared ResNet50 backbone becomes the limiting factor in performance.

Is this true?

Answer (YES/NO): NO